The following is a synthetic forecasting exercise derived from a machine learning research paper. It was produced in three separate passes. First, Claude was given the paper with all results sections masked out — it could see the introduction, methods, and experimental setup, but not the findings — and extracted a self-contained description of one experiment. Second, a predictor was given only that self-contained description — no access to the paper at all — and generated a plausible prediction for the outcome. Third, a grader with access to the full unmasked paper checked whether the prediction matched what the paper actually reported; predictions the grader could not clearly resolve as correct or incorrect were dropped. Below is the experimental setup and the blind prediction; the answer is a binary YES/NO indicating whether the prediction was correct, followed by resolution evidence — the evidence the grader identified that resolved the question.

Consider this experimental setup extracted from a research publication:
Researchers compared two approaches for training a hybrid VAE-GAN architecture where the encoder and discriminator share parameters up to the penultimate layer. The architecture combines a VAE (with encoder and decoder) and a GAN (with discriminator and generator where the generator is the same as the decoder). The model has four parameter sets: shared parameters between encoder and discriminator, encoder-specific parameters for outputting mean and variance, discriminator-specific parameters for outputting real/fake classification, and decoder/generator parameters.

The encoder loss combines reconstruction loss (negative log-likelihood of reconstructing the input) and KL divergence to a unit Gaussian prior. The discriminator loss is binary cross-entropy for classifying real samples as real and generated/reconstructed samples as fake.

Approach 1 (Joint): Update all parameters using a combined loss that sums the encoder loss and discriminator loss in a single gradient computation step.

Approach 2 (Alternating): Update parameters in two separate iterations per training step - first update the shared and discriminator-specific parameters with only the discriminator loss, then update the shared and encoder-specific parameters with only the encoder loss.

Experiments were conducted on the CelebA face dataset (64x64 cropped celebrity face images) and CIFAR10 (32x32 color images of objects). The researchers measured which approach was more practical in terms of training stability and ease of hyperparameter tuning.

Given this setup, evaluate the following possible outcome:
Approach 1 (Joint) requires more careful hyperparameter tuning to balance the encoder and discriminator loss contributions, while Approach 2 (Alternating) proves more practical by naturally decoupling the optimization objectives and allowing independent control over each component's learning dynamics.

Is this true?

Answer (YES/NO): YES